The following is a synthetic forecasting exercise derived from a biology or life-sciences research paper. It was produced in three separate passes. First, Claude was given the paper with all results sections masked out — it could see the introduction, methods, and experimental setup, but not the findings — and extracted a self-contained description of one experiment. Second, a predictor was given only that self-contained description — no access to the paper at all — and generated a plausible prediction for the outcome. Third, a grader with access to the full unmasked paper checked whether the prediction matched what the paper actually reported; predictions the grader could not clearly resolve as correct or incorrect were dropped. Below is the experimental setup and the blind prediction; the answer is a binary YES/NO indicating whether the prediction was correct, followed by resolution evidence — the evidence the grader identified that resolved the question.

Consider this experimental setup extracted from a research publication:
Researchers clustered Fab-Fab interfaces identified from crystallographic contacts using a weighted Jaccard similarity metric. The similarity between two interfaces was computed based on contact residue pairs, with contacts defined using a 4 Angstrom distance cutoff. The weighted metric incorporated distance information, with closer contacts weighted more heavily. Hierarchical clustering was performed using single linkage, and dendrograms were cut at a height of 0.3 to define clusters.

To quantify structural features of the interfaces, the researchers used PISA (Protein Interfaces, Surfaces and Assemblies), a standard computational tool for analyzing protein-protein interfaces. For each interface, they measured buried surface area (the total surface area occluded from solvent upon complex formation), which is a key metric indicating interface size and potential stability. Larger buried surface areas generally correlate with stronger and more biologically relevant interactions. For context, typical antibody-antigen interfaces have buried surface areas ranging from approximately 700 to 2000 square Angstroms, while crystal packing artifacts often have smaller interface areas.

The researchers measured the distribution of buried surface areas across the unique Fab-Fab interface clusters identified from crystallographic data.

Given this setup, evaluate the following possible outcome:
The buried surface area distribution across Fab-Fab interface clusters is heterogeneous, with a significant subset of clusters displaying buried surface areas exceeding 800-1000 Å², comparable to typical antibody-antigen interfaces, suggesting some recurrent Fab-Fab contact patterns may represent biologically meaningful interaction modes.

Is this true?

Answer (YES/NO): NO